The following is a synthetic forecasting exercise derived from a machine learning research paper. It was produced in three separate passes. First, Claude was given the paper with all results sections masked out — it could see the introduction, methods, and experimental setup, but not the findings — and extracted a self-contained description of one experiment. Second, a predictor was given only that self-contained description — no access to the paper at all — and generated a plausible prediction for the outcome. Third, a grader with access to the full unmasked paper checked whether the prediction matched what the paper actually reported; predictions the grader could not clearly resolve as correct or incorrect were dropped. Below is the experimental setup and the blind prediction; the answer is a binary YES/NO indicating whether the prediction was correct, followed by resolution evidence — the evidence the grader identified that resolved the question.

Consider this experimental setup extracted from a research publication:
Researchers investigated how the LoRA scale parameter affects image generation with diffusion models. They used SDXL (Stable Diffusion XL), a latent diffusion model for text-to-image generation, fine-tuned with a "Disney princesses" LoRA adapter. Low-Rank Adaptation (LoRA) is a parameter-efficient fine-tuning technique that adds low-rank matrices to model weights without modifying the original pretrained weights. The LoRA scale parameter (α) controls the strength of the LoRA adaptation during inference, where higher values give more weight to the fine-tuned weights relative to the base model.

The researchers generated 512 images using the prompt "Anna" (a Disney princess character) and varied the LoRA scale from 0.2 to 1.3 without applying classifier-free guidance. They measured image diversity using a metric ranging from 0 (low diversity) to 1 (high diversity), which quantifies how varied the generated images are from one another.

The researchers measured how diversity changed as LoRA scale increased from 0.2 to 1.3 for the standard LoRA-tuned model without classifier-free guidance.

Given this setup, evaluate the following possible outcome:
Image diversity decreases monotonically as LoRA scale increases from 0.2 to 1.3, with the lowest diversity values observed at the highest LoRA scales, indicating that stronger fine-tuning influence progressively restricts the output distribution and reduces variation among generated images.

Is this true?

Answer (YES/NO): NO